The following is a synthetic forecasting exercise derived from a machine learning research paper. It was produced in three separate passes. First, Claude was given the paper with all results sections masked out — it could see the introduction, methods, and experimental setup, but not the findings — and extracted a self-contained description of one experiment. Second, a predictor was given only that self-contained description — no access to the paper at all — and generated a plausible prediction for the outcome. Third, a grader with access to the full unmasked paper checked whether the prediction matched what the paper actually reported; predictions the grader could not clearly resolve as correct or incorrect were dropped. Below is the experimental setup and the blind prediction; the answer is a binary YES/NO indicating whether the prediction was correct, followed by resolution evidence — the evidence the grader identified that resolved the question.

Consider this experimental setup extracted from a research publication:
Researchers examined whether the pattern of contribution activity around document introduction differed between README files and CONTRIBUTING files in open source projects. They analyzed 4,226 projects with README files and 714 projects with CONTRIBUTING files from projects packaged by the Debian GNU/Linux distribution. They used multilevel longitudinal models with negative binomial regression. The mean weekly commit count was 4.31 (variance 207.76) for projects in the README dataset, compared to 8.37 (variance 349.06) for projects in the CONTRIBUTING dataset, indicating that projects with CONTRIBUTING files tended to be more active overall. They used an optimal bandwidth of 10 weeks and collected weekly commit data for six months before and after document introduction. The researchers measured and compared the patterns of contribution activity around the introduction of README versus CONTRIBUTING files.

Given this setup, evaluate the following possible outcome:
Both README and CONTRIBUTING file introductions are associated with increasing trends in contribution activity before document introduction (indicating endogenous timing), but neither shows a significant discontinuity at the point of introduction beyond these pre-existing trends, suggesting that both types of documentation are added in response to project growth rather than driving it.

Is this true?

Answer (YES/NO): NO